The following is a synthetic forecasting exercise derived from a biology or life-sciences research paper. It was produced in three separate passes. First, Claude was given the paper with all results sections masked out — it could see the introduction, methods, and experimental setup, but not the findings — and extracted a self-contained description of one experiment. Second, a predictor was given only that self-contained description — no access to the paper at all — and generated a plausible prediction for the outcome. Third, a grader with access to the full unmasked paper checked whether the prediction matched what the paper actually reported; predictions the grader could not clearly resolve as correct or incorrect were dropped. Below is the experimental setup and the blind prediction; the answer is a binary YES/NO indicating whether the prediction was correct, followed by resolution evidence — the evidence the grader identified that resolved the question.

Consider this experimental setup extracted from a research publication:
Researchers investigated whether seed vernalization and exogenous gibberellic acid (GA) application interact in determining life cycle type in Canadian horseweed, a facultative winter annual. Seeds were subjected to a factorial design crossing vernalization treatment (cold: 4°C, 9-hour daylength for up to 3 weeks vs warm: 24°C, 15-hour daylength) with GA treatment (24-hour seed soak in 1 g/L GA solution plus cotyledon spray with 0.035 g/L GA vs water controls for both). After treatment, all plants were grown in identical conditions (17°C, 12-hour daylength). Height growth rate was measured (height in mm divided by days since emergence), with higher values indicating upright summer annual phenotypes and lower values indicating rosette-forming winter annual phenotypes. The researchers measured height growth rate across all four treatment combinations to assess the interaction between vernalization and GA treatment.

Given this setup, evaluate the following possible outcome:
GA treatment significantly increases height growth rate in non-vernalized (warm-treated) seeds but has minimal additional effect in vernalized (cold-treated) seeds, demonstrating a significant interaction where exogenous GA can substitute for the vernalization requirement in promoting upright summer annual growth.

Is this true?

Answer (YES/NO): NO